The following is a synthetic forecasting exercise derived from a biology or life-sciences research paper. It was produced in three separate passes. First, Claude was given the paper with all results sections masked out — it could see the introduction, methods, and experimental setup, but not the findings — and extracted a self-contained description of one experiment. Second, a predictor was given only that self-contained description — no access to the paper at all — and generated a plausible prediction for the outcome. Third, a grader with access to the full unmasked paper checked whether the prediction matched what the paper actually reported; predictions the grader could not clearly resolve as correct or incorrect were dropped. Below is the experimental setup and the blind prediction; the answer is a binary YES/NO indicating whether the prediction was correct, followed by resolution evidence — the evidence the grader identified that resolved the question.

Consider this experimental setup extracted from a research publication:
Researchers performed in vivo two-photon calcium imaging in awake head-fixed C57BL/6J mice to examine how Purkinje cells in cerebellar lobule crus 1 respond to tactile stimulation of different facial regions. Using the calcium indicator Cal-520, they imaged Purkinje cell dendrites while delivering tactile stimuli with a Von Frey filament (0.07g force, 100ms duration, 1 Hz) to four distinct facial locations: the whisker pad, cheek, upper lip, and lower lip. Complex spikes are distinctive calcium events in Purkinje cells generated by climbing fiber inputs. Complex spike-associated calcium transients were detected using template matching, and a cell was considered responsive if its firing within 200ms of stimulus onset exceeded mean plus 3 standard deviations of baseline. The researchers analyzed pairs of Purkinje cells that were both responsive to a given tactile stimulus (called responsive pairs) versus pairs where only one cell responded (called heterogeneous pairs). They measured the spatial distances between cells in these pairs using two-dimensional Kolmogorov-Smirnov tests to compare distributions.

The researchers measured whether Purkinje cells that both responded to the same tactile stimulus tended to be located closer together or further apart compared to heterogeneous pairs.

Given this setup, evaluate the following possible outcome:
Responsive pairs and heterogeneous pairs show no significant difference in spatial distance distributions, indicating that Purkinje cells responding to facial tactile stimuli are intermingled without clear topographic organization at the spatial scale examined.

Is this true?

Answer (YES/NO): NO